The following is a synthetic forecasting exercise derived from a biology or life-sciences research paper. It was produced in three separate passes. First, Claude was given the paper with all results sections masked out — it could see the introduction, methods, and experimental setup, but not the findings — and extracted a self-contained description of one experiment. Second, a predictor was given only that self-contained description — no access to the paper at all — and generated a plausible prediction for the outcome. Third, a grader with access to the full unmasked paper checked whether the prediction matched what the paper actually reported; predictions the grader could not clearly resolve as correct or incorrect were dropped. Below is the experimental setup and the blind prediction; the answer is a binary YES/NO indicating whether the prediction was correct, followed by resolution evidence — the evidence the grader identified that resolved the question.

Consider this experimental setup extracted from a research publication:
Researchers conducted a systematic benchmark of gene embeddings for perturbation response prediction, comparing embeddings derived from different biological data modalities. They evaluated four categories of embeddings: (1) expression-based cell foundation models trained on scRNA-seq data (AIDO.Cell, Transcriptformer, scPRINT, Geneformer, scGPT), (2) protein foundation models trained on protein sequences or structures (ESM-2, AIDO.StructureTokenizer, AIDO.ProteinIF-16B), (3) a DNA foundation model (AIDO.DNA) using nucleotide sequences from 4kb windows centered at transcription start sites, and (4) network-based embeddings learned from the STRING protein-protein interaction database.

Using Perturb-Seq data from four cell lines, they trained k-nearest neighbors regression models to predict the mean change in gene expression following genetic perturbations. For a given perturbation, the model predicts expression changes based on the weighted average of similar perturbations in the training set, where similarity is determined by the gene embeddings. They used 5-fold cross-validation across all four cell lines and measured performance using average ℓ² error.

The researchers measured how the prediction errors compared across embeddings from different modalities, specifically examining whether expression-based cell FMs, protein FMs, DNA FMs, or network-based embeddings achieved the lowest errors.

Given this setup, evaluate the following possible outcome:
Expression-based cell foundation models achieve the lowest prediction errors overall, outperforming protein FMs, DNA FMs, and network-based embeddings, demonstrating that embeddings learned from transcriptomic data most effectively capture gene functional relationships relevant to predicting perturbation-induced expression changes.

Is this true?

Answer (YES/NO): NO